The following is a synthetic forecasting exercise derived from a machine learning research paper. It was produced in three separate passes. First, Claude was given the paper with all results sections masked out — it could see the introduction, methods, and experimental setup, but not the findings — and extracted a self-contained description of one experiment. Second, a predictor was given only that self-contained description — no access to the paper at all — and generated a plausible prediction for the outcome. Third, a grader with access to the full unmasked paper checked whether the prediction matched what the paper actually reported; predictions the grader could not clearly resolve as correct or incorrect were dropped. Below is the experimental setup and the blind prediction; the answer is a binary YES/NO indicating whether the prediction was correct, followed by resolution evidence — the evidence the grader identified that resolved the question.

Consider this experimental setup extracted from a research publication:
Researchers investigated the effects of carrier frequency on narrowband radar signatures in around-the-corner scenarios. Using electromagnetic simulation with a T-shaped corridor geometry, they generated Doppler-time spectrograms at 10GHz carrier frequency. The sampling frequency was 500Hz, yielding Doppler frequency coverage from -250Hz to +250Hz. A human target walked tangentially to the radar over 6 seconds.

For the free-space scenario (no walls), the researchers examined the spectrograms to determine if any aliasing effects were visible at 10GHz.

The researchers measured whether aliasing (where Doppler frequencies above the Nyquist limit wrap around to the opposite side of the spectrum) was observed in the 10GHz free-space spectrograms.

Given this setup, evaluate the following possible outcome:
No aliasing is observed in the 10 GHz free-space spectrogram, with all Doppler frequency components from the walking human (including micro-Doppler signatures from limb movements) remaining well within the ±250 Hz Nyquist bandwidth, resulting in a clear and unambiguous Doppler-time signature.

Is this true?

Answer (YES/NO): NO